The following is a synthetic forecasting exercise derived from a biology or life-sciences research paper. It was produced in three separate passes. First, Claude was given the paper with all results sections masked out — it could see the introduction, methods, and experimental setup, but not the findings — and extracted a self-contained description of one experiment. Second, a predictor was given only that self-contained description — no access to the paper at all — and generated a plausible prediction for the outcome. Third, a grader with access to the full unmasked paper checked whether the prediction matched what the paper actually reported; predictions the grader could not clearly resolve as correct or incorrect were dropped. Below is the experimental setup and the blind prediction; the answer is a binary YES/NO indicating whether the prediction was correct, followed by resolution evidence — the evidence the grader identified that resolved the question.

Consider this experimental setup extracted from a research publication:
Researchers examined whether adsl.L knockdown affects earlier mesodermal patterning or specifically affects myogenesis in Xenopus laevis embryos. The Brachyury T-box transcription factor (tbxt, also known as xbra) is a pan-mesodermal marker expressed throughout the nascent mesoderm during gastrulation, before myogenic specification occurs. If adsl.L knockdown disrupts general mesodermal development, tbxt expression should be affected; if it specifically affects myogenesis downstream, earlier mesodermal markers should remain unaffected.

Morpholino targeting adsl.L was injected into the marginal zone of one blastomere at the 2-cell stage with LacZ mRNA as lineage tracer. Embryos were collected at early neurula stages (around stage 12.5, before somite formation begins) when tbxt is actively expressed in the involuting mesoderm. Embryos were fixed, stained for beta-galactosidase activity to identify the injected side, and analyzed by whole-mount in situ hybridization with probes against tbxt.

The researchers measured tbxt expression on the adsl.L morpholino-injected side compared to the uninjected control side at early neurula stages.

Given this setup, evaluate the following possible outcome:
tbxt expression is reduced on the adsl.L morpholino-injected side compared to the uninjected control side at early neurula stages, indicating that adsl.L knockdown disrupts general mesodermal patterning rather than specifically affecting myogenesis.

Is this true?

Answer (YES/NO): NO